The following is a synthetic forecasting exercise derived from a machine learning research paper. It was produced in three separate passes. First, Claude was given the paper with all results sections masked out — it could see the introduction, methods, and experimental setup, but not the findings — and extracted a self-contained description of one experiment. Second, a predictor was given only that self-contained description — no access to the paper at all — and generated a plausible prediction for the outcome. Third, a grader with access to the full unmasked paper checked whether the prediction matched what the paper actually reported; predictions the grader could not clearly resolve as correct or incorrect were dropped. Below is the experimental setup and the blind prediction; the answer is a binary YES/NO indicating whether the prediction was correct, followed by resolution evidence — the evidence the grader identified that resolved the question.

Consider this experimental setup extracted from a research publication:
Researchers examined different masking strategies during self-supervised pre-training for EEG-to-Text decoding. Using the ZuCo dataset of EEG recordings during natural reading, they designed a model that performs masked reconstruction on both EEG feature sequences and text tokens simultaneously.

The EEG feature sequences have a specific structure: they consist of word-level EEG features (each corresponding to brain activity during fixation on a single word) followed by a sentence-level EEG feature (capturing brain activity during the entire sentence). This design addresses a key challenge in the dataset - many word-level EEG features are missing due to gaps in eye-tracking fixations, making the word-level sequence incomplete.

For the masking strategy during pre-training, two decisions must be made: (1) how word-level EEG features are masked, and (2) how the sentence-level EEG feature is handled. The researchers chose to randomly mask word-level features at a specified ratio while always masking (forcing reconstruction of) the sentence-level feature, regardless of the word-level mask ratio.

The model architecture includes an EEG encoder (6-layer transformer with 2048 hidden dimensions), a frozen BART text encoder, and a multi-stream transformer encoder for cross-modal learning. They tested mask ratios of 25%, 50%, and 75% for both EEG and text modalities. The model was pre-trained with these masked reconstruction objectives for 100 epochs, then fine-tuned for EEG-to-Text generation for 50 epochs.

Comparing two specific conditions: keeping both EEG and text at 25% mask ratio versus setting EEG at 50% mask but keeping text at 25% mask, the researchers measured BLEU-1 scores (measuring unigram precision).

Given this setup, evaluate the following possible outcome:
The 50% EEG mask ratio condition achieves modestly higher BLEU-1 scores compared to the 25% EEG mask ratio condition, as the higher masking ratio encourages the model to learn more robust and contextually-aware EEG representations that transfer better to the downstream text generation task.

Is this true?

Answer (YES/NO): NO